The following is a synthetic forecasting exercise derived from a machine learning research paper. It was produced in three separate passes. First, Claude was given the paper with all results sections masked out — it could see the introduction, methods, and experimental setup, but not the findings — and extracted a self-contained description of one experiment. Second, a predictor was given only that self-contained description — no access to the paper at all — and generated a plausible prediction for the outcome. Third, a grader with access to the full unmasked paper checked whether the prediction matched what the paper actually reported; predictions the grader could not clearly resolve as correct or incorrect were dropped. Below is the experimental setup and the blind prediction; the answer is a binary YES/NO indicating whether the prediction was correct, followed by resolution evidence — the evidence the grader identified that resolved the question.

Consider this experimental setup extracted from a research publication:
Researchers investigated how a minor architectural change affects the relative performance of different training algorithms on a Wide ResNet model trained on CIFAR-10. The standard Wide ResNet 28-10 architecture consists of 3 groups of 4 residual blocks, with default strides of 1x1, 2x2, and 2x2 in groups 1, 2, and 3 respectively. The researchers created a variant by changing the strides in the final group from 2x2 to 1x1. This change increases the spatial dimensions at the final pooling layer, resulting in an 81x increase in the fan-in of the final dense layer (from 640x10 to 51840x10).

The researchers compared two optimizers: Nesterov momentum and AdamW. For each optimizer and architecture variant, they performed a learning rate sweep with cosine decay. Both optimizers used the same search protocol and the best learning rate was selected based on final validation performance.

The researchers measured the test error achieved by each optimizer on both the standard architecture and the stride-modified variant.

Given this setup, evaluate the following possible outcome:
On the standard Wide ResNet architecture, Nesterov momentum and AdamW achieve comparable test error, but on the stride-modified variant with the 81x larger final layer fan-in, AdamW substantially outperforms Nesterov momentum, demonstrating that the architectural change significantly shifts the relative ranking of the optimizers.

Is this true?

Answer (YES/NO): NO